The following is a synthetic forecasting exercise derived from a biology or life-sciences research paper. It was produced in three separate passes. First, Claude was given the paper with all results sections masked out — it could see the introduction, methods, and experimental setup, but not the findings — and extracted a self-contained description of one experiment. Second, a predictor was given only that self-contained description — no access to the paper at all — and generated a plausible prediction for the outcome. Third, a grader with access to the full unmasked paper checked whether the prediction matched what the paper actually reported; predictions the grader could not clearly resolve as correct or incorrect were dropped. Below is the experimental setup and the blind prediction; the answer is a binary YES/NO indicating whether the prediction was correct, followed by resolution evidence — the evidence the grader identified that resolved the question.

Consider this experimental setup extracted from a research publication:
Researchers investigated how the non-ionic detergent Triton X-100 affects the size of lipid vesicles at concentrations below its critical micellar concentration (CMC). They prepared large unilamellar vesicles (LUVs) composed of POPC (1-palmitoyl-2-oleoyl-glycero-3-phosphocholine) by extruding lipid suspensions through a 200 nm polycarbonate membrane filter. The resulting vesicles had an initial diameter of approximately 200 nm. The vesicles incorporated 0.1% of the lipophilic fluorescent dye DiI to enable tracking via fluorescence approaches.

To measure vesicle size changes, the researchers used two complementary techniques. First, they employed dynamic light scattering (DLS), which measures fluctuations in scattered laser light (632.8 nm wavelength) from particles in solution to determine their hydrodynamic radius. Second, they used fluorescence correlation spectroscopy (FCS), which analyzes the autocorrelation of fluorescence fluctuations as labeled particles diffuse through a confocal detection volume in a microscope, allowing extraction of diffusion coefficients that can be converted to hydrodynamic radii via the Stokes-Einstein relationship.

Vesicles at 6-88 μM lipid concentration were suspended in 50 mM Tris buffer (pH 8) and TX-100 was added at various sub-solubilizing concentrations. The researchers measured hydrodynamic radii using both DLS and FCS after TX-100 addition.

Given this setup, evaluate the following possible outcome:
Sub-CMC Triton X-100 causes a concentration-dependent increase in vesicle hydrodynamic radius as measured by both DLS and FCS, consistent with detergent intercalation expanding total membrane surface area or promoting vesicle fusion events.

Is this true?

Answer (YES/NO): YES